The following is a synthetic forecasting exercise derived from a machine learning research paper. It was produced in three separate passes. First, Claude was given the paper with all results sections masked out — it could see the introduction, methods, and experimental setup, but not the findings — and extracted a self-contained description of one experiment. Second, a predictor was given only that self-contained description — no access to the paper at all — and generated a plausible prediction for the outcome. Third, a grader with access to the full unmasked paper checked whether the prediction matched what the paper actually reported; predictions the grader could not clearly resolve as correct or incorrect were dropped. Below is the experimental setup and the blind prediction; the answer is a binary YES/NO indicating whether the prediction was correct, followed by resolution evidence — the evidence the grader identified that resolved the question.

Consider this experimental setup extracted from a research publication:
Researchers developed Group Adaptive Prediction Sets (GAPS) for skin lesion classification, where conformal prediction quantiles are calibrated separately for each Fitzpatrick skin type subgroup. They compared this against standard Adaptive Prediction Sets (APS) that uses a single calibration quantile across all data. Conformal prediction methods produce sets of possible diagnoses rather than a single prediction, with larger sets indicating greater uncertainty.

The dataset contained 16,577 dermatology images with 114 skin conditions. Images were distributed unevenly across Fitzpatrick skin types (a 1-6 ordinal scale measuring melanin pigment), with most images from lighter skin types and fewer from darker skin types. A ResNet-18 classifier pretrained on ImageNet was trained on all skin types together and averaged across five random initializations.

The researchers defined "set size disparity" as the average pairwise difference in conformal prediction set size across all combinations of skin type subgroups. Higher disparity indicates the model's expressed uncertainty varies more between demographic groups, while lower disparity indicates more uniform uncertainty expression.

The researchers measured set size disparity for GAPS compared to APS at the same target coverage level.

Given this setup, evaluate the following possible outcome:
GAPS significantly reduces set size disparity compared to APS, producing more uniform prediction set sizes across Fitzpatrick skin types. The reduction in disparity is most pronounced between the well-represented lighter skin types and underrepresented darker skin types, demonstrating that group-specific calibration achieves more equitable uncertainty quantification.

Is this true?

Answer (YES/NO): NO